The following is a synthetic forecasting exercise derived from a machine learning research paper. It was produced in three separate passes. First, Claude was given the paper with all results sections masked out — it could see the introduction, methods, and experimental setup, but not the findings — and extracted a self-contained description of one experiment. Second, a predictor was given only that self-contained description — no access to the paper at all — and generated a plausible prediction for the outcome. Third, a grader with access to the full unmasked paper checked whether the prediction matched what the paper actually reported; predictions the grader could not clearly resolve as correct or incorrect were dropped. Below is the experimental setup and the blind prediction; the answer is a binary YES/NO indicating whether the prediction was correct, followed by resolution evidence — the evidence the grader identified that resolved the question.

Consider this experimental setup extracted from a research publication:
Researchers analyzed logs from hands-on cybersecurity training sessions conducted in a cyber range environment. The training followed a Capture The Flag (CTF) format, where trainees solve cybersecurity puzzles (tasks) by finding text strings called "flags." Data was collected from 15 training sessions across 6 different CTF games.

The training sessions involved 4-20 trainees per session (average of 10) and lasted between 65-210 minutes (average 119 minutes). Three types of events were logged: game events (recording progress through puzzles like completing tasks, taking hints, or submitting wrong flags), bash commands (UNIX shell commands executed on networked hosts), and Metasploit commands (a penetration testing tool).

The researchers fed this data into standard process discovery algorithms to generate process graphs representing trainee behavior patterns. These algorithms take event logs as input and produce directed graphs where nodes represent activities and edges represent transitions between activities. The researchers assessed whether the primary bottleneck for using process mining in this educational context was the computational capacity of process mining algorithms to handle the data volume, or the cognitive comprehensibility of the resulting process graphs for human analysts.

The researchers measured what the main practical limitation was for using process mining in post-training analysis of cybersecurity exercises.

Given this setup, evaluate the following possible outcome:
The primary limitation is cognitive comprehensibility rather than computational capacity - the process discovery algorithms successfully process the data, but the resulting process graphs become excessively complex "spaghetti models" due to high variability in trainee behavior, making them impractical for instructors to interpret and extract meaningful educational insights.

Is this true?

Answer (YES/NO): YES